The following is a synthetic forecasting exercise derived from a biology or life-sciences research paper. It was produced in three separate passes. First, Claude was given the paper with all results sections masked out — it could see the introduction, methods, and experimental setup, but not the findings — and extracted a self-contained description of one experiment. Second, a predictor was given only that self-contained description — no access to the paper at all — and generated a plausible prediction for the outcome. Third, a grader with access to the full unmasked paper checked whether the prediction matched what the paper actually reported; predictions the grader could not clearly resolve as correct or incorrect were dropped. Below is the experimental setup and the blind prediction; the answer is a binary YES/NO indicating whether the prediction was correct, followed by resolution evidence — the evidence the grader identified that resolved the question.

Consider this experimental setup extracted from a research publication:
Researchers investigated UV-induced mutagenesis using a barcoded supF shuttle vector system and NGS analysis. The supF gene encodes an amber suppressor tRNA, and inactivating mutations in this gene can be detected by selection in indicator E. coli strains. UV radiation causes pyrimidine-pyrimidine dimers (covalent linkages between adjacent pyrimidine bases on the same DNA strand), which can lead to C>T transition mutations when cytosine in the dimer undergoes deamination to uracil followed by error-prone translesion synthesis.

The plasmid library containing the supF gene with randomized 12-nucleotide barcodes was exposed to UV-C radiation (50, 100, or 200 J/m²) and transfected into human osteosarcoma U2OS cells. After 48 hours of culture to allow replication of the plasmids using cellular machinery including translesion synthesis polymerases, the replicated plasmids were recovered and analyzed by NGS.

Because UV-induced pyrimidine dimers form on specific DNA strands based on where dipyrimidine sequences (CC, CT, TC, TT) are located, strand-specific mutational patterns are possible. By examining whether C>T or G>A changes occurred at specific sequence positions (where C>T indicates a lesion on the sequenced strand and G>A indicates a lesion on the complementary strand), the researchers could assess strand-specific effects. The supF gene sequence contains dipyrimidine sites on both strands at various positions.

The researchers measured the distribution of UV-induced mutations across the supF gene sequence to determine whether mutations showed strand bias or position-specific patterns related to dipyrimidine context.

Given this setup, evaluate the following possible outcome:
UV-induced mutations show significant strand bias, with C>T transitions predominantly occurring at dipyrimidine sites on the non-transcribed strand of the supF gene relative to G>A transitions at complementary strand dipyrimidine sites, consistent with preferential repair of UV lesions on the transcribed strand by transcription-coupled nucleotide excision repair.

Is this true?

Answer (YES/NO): NO